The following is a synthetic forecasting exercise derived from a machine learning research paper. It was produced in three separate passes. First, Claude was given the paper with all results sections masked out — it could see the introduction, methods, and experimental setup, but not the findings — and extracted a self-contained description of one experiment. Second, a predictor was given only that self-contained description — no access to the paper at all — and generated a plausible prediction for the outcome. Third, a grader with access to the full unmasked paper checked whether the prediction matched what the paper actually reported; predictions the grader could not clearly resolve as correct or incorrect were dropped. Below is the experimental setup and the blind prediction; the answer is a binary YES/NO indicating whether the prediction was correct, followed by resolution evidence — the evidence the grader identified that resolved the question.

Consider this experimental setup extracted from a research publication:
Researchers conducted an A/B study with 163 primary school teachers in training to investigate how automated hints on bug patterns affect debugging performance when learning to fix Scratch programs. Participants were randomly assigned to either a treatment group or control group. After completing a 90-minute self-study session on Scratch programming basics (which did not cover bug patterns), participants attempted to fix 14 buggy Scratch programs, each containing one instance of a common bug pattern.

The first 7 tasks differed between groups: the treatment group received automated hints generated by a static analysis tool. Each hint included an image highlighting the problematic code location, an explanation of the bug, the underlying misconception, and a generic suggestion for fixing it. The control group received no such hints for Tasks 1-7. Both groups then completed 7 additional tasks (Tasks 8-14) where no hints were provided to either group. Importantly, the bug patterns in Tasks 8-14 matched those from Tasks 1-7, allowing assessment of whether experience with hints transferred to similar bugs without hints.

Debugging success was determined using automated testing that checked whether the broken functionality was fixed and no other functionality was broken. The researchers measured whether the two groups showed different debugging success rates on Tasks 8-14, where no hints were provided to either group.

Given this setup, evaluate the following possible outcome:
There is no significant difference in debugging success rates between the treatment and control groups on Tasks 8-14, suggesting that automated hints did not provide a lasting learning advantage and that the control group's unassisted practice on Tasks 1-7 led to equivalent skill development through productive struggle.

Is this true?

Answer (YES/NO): YES